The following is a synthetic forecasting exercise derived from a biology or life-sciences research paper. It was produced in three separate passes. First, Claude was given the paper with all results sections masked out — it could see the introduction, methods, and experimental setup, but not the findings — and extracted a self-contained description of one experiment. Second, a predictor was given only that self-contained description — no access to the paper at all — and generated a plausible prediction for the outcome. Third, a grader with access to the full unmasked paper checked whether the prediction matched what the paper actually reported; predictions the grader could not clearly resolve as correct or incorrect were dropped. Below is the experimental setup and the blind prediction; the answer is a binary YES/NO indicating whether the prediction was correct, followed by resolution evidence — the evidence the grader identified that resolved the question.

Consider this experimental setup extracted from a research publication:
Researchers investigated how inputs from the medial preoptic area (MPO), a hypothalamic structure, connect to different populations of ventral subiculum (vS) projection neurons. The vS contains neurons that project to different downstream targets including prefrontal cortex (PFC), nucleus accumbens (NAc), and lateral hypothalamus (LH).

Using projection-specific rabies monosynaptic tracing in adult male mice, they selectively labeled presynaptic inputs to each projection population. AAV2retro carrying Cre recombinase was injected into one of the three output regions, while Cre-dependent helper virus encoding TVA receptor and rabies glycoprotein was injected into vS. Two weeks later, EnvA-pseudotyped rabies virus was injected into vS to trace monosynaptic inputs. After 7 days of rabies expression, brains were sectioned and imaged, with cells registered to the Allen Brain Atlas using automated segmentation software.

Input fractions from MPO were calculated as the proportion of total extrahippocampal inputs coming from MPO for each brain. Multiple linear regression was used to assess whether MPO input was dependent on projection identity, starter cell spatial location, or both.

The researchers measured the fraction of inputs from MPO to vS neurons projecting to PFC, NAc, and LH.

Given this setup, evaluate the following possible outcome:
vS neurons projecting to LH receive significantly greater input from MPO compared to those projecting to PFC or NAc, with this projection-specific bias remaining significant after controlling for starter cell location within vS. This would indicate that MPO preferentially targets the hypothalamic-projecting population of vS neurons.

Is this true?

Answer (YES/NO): NO